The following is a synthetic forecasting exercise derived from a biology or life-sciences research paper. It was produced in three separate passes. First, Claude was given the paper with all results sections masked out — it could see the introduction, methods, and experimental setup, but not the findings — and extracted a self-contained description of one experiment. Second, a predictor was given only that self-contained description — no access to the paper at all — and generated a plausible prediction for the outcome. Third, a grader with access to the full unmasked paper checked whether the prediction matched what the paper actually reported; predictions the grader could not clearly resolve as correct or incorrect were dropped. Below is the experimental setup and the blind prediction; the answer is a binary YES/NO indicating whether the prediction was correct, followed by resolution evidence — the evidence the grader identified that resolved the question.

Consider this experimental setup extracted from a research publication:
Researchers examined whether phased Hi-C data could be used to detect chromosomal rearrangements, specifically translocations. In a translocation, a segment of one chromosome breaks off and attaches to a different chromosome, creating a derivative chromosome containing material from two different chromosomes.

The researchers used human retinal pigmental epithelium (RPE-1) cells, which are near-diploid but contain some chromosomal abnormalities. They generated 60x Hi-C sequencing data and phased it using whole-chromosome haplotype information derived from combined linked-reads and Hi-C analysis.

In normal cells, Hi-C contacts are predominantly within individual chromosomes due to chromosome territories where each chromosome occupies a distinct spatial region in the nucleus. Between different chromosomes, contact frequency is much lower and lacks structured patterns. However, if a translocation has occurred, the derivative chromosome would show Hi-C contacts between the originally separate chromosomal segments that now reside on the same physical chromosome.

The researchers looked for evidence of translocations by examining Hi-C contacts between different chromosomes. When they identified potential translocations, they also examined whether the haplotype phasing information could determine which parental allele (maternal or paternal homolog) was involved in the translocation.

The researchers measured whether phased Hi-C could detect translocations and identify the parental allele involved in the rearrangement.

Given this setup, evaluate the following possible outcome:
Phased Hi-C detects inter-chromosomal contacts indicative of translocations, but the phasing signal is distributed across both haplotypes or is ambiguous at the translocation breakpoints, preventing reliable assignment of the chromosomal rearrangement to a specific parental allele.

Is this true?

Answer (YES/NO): NO